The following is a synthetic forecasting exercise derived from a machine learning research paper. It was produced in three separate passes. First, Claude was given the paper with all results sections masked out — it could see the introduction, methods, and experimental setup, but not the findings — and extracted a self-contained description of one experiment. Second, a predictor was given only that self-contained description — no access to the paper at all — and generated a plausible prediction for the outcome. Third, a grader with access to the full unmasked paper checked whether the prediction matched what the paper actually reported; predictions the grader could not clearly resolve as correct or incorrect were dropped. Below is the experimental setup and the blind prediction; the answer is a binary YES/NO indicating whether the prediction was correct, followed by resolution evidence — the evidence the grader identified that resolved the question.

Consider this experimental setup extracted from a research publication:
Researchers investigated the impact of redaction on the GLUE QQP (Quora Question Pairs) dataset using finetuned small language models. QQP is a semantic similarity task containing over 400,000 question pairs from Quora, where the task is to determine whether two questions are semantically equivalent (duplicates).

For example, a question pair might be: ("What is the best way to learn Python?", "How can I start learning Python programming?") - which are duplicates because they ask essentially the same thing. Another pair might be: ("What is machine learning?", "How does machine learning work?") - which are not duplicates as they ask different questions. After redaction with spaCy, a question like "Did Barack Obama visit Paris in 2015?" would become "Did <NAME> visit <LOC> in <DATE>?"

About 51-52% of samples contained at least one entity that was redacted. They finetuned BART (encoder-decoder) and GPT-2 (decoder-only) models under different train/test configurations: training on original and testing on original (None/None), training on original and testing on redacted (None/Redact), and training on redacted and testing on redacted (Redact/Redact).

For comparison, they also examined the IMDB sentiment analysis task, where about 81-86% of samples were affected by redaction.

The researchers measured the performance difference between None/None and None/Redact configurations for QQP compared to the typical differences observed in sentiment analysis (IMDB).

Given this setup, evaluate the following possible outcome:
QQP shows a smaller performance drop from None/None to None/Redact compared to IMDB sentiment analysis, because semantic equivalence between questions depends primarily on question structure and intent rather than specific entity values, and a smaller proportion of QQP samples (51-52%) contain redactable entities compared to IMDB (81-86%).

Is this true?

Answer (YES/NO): NO